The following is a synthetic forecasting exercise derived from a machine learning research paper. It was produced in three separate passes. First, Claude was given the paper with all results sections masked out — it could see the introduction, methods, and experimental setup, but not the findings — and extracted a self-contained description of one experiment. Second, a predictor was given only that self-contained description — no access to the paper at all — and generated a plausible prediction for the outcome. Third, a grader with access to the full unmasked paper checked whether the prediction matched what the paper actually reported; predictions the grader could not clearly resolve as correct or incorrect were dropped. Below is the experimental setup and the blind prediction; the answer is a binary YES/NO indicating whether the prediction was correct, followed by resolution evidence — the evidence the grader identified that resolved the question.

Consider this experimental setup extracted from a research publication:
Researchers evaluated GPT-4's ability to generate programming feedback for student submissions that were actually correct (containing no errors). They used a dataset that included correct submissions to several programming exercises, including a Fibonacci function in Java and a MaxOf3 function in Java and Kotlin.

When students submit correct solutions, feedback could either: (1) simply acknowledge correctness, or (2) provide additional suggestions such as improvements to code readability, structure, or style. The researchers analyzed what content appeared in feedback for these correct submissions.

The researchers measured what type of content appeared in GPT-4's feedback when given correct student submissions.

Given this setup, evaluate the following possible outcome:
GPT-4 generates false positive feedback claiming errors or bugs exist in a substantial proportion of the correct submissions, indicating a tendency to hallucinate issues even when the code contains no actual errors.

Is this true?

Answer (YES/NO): NO